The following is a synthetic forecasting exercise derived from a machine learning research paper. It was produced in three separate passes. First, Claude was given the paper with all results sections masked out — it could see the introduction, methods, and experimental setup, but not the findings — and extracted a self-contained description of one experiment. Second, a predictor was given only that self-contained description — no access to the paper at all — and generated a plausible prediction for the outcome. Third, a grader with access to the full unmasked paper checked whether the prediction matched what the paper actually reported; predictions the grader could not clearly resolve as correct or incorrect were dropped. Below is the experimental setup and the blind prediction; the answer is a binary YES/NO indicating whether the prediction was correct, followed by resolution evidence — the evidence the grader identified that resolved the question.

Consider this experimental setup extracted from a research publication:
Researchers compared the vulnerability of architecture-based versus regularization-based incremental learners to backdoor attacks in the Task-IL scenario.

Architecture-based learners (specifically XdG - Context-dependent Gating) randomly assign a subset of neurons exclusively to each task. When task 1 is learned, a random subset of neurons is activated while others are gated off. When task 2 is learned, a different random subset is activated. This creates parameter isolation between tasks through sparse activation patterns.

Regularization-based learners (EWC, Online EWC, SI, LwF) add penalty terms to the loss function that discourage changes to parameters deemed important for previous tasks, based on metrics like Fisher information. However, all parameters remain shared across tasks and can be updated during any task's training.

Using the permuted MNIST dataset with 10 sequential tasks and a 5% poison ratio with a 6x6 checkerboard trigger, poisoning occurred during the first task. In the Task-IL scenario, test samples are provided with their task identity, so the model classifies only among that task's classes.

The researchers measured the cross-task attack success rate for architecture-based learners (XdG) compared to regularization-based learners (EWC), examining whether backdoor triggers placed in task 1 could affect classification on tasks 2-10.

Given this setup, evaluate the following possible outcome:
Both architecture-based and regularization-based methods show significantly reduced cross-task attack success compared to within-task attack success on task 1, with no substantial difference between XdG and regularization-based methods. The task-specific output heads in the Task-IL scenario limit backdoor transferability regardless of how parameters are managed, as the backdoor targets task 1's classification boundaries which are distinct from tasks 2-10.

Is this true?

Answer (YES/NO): NO